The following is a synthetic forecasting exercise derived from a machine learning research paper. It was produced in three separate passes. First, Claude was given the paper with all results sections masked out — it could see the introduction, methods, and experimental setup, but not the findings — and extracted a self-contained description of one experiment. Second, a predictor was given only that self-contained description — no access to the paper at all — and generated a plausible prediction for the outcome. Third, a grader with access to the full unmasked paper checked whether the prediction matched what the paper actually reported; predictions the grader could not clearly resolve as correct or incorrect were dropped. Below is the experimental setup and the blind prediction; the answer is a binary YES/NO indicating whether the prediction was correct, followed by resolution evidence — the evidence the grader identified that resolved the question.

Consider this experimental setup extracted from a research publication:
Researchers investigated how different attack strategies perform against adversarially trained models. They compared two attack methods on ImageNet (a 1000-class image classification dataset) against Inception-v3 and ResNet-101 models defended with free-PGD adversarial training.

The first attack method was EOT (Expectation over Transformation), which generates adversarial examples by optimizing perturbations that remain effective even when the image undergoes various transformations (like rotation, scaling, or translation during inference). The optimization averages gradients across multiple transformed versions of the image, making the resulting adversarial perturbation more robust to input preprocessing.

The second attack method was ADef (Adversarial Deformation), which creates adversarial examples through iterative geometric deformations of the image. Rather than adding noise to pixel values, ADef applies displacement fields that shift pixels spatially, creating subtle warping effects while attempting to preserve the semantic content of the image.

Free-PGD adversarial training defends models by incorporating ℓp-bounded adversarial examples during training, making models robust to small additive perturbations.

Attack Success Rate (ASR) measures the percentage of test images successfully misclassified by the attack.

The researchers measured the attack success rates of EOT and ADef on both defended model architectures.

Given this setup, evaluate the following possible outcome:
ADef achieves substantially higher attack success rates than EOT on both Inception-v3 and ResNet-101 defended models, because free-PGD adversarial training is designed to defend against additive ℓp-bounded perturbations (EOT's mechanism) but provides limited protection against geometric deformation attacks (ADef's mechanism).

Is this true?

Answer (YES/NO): YES